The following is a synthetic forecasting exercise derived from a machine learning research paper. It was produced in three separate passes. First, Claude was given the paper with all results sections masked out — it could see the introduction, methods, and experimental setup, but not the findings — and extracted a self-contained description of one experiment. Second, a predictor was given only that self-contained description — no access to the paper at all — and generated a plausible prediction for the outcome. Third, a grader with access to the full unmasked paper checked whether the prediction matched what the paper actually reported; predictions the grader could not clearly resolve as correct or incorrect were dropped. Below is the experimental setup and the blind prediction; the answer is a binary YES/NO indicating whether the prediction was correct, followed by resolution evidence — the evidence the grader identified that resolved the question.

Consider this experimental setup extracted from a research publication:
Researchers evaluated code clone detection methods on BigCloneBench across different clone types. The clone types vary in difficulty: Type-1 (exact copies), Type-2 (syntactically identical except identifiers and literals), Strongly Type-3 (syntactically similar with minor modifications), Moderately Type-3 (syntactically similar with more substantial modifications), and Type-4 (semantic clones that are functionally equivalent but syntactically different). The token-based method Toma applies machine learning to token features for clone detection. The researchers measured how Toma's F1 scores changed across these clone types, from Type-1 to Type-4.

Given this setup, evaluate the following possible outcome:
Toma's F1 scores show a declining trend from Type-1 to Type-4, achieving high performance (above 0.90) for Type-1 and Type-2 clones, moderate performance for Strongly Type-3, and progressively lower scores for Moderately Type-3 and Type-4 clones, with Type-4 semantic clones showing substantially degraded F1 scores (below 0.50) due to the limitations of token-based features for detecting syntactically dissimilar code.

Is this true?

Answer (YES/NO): NO